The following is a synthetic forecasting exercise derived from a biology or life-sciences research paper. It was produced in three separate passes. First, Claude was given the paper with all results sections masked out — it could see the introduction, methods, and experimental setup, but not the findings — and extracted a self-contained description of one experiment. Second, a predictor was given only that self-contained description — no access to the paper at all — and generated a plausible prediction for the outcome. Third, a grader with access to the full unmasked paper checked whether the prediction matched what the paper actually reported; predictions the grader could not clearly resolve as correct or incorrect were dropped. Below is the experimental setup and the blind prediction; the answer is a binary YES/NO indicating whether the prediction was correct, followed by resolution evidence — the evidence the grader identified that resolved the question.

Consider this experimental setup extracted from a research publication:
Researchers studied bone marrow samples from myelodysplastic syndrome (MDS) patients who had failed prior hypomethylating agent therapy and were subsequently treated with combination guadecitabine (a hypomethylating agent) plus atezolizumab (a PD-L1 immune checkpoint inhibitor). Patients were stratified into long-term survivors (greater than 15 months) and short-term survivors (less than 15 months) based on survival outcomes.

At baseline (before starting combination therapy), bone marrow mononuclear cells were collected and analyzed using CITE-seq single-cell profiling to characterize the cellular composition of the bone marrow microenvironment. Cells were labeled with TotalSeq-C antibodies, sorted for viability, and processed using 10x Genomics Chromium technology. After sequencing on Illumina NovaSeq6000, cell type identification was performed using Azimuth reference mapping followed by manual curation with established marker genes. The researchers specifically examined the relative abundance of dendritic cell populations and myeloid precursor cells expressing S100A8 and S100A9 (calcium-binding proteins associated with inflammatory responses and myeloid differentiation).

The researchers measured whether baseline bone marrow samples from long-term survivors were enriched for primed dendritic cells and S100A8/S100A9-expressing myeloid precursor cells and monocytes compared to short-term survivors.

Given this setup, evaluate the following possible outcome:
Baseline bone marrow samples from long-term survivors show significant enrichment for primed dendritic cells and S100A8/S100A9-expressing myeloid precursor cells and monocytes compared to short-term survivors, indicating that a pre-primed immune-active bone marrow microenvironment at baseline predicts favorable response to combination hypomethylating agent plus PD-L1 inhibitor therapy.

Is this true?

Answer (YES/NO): NO